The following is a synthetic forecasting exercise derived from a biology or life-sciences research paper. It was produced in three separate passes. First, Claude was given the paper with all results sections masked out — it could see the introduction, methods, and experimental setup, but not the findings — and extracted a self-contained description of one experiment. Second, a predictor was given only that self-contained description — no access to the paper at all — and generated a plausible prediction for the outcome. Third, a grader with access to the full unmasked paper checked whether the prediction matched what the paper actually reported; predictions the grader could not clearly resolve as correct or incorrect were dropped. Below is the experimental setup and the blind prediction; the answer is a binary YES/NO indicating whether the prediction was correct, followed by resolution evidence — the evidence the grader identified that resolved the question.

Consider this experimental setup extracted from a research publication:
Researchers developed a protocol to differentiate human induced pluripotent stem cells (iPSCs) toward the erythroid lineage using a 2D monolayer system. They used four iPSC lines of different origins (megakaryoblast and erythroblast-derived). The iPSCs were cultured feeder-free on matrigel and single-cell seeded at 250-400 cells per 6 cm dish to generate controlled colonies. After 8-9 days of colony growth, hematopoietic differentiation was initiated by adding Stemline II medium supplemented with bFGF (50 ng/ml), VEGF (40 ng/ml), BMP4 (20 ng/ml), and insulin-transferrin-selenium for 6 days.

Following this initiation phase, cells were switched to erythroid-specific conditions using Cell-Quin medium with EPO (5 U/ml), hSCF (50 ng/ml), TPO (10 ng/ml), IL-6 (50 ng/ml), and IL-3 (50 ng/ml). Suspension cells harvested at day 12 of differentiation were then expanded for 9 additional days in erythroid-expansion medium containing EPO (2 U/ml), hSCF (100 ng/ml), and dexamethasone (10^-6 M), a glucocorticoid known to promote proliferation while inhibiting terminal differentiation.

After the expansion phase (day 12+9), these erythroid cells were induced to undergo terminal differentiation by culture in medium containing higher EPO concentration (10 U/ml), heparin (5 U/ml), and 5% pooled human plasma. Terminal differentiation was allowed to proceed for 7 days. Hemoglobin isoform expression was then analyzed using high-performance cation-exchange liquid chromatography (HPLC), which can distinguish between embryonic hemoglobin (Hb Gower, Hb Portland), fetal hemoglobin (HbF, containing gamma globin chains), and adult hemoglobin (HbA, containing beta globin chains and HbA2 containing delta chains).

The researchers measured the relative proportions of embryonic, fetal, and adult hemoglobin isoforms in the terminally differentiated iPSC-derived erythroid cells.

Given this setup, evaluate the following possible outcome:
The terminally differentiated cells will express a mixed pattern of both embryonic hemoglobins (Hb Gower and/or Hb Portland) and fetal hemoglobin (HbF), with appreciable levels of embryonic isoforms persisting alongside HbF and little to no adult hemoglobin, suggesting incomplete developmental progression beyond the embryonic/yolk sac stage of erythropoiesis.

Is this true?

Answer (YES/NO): NO